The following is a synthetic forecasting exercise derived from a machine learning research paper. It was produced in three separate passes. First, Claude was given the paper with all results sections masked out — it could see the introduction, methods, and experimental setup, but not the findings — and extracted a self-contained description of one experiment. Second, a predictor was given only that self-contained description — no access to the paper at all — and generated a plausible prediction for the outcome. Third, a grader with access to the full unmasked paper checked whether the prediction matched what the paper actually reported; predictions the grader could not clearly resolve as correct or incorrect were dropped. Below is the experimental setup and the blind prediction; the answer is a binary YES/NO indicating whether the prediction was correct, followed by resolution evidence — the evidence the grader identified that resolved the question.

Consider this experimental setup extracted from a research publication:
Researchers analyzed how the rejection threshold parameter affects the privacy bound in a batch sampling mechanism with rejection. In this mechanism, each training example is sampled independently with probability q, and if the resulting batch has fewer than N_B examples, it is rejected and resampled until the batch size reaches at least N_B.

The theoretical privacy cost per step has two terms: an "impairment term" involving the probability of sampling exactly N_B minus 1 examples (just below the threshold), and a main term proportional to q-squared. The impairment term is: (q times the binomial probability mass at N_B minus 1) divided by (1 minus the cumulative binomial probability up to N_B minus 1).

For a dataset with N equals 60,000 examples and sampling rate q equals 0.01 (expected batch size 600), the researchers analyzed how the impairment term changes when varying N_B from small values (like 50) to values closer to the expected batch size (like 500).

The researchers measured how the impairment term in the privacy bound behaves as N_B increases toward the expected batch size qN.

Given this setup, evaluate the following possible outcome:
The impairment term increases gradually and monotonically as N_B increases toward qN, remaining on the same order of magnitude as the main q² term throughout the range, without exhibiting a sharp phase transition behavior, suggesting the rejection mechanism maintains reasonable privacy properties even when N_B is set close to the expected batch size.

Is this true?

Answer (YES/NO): NO